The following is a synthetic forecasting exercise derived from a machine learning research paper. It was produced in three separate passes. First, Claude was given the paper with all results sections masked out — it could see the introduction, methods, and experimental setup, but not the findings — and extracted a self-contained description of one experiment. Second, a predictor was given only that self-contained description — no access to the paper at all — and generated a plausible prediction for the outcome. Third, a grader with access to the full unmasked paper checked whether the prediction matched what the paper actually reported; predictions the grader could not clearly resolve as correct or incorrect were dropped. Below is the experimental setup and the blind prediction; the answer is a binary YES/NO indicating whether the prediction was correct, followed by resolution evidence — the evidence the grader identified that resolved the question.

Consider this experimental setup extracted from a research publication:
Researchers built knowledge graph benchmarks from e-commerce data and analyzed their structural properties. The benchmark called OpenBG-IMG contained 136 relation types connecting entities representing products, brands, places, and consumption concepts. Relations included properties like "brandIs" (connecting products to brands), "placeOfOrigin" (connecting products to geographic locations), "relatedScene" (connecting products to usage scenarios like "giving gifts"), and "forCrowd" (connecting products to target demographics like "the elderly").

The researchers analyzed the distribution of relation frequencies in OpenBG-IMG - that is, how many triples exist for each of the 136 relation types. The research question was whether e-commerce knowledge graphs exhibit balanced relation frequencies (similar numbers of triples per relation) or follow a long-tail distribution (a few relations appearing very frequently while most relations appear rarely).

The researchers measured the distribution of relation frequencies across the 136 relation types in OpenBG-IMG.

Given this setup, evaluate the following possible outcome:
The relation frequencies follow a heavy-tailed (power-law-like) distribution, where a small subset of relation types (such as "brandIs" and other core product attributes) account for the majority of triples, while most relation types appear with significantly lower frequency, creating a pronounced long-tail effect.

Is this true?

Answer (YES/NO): YES